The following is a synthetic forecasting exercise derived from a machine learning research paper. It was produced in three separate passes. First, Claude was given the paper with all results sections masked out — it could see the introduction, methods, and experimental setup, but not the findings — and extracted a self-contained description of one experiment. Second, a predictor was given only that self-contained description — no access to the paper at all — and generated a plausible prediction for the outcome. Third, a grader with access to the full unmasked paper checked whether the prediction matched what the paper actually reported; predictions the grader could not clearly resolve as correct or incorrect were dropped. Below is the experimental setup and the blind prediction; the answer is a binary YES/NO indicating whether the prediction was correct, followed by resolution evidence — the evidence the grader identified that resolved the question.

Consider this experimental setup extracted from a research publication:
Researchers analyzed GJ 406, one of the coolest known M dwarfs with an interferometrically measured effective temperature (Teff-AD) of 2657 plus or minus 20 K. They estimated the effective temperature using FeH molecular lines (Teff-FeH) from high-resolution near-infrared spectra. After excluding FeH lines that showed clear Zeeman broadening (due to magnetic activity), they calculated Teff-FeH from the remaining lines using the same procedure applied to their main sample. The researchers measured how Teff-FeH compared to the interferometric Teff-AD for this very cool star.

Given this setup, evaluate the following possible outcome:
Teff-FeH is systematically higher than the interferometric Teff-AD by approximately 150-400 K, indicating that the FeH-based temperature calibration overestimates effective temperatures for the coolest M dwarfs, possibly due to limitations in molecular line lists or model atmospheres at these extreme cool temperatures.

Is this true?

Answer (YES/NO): YES